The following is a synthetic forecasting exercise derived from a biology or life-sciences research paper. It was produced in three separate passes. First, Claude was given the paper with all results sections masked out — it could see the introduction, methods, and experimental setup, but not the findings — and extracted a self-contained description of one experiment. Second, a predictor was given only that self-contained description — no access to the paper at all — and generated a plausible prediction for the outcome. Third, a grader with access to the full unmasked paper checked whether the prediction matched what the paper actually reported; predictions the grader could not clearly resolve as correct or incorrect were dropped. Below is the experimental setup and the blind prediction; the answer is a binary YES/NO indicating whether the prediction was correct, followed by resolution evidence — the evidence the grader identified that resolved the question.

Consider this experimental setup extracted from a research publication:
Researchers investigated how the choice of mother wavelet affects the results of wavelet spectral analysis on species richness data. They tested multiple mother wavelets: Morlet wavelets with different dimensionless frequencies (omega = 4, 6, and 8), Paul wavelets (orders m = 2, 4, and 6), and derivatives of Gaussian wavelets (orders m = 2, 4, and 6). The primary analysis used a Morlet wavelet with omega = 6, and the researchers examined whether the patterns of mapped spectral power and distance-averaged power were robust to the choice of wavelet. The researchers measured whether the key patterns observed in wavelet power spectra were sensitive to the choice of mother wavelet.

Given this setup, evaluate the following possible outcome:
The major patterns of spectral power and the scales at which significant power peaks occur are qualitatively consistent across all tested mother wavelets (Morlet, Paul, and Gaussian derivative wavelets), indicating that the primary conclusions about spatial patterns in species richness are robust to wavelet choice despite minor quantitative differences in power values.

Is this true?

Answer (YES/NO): YES